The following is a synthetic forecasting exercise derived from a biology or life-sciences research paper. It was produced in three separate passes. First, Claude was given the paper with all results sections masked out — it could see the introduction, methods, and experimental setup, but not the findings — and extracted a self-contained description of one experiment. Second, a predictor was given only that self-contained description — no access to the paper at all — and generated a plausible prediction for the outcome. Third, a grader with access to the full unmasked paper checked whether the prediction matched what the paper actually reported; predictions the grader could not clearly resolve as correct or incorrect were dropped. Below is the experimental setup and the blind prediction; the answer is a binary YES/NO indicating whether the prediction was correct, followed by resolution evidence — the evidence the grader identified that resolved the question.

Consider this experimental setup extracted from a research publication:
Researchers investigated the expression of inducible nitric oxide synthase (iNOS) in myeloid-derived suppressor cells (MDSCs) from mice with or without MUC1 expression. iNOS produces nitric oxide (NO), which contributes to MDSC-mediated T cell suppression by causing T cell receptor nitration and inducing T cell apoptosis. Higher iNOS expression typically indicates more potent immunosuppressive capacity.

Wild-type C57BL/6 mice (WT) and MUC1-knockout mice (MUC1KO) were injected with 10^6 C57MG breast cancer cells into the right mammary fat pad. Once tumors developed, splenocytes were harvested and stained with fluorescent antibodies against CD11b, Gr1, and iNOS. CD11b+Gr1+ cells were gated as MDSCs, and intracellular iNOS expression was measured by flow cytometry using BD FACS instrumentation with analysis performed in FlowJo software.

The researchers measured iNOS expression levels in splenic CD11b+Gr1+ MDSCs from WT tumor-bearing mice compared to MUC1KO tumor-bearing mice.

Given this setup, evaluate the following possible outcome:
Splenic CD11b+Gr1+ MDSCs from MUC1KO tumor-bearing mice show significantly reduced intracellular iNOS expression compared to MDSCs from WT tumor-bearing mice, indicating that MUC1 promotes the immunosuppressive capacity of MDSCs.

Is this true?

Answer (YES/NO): NO